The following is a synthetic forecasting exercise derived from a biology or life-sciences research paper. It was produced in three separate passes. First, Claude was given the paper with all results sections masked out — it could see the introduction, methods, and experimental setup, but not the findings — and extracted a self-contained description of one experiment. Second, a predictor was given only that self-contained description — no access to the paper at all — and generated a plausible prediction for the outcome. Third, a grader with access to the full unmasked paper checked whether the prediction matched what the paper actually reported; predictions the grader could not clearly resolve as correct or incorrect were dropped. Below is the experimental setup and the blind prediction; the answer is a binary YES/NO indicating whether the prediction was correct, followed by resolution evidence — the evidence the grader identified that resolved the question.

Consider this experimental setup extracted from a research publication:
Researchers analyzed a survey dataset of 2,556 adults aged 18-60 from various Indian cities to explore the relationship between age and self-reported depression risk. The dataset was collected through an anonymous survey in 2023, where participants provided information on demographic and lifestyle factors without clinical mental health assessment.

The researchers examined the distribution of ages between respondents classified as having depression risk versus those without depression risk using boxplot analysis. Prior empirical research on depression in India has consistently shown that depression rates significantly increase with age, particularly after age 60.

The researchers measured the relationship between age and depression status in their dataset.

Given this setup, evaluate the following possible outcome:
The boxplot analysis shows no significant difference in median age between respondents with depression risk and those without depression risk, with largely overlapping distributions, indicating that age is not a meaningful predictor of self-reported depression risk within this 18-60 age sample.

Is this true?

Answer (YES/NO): NO